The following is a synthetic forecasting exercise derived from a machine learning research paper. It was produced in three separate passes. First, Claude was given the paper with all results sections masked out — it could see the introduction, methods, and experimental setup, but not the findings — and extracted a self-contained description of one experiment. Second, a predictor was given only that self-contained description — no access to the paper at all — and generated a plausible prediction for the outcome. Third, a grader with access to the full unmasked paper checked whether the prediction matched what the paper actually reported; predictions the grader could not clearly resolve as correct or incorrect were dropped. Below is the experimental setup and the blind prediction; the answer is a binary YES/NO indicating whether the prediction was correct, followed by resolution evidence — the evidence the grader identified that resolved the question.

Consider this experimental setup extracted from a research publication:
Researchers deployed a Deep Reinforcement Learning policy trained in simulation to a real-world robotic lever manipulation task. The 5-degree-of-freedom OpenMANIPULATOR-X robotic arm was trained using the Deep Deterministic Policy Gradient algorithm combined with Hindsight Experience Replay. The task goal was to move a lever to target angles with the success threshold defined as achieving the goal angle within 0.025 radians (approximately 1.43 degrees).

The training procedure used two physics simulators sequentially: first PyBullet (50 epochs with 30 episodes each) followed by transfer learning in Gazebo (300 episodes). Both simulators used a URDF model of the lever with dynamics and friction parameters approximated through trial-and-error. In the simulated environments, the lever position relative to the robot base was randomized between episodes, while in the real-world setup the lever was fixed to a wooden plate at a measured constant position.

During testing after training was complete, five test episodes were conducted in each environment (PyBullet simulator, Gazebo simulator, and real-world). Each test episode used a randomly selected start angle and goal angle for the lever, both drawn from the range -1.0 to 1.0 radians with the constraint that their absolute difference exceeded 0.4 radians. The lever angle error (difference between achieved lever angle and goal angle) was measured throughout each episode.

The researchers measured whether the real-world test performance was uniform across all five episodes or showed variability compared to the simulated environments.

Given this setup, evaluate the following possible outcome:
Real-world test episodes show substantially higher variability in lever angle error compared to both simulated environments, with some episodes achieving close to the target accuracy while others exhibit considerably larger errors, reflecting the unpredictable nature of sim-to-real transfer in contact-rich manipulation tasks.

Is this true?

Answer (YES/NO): YES